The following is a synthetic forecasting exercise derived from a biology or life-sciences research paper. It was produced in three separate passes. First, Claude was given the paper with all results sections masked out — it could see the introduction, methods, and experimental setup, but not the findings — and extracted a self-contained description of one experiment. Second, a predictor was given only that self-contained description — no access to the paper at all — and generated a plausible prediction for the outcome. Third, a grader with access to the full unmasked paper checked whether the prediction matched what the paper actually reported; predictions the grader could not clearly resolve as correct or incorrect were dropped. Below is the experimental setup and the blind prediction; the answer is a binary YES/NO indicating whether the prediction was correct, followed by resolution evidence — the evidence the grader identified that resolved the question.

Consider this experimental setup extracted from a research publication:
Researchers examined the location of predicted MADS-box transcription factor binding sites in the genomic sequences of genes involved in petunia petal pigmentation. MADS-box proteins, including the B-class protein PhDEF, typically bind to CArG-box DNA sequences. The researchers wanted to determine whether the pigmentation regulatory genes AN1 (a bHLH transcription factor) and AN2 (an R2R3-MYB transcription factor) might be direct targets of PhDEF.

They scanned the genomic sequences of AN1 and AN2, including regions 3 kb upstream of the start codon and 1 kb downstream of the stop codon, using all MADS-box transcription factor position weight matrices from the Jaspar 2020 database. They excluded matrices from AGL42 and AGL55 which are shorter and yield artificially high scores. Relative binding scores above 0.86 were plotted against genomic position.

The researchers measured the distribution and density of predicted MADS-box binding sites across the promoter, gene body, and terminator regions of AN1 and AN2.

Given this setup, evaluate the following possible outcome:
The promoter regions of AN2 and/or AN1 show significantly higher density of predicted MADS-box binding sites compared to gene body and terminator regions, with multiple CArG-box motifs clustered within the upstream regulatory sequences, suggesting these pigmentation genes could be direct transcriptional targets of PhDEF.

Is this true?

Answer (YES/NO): NO